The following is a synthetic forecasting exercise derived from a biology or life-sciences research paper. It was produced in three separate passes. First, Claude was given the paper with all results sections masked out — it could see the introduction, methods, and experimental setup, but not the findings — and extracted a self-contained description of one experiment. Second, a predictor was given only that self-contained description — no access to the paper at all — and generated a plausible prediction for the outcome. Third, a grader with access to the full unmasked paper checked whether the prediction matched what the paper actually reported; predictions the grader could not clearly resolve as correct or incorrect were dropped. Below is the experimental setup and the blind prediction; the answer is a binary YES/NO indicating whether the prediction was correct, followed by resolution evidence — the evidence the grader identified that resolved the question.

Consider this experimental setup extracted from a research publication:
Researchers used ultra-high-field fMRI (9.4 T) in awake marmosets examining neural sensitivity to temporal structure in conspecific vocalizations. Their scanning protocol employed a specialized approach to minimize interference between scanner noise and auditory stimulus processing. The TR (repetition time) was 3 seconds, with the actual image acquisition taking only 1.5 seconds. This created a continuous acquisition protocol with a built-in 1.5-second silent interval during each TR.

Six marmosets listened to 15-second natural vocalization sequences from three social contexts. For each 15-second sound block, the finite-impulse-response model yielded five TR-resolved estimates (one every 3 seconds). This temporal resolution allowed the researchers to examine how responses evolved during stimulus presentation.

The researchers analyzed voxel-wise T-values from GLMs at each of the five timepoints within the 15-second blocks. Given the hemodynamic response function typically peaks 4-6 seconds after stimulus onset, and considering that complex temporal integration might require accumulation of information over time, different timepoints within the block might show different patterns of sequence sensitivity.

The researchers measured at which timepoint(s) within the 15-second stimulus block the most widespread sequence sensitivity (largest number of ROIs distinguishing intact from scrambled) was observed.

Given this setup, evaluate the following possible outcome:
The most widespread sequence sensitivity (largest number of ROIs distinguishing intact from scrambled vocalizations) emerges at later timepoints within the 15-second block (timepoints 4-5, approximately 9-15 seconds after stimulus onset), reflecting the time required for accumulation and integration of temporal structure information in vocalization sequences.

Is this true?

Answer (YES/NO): NO